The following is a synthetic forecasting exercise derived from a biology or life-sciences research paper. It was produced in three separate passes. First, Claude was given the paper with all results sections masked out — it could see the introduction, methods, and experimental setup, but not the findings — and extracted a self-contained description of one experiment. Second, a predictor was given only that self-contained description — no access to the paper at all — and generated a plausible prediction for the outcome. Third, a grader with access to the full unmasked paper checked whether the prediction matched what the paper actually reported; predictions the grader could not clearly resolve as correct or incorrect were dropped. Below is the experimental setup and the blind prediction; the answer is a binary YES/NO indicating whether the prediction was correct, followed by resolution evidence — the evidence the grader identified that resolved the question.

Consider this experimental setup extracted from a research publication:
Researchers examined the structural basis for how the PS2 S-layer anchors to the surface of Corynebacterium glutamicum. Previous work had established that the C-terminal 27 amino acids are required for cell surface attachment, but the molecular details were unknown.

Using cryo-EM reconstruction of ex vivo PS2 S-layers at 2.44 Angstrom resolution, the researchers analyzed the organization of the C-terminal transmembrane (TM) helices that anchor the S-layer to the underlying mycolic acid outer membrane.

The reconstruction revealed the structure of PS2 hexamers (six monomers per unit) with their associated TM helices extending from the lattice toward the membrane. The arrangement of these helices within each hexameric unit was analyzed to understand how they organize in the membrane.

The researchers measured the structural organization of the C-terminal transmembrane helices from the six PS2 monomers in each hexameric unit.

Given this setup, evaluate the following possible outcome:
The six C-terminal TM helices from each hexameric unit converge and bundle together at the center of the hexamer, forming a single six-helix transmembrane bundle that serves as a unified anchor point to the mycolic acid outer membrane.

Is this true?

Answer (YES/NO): YES